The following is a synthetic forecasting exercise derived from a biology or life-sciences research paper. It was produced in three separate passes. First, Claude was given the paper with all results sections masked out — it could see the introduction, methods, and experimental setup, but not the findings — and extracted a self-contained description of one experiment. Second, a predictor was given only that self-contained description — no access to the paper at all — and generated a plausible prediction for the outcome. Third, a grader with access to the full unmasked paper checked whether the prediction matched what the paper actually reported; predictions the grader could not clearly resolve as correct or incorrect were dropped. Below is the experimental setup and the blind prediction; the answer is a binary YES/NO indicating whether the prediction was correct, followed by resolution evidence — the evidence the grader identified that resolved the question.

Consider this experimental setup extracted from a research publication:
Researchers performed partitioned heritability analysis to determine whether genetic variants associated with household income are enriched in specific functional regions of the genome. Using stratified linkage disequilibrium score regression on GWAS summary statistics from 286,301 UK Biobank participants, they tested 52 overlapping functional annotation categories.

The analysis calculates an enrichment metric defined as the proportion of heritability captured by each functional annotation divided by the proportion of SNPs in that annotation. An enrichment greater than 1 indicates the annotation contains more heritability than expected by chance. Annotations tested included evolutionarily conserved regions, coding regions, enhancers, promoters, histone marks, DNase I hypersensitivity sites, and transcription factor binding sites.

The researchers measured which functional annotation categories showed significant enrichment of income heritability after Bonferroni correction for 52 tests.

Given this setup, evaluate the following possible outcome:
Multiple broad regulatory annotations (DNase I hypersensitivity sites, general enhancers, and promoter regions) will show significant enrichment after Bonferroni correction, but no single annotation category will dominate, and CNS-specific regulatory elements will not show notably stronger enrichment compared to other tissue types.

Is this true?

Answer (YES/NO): NO